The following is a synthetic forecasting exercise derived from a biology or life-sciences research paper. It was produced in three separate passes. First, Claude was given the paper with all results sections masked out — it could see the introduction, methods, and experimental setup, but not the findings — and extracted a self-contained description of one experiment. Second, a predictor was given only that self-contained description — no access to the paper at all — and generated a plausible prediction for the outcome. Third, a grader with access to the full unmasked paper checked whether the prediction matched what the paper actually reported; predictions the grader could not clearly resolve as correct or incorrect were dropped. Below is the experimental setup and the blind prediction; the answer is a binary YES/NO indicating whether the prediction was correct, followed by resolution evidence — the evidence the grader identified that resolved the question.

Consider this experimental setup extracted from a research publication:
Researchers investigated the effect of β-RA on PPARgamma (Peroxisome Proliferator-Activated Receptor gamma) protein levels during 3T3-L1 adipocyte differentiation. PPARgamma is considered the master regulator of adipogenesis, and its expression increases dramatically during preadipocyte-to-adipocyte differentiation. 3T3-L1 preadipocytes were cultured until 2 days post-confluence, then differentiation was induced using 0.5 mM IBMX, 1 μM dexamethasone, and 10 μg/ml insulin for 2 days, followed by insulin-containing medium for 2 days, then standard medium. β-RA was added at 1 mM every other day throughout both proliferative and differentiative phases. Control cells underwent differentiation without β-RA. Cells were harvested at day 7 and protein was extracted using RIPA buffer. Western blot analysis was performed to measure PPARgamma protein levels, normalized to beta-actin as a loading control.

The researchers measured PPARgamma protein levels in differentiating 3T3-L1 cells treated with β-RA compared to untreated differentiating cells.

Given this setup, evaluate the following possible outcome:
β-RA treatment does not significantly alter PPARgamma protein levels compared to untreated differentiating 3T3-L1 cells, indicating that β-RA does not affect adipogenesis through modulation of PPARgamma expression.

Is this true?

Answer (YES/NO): NO